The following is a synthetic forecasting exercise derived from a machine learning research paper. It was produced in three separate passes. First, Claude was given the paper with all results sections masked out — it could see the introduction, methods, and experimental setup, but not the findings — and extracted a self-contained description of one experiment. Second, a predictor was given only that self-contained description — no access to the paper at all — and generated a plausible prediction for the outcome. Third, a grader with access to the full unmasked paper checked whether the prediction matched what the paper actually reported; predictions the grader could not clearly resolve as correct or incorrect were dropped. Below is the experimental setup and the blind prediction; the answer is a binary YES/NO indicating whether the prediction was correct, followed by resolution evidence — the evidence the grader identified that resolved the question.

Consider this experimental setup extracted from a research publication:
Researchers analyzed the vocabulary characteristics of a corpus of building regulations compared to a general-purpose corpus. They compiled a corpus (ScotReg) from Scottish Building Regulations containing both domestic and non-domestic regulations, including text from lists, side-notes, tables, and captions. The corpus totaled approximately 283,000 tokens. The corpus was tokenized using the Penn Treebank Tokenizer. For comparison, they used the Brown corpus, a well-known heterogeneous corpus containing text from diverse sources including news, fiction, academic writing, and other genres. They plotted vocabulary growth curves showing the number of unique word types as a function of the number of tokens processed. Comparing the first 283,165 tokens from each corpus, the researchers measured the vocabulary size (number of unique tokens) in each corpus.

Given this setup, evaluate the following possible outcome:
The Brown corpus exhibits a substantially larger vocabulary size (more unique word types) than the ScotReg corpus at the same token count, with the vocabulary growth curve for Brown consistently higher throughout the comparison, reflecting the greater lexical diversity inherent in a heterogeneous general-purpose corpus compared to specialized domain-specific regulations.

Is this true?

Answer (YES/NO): YES